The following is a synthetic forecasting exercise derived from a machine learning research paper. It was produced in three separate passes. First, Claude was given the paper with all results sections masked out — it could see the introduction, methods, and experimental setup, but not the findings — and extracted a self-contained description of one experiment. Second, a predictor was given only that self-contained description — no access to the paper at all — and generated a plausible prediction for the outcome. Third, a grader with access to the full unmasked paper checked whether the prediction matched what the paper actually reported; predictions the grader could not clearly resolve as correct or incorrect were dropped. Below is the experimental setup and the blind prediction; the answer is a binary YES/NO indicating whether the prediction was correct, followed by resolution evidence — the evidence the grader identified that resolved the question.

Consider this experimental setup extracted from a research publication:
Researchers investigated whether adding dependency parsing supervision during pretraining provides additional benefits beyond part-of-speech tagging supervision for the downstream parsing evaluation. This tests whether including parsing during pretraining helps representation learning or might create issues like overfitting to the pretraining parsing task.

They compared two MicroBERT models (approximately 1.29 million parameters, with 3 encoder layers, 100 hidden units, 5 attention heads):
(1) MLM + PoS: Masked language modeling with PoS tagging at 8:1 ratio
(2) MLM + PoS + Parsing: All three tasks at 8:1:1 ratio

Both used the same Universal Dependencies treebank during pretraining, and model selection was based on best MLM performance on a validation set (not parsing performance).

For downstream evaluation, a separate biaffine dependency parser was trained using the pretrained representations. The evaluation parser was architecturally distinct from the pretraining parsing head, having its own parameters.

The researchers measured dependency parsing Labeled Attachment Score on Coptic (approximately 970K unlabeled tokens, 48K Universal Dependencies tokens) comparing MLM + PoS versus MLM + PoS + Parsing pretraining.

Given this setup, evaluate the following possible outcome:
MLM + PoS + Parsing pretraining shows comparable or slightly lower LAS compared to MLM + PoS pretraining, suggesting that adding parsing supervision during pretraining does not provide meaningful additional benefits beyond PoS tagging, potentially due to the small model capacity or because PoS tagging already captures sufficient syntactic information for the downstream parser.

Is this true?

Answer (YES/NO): YES